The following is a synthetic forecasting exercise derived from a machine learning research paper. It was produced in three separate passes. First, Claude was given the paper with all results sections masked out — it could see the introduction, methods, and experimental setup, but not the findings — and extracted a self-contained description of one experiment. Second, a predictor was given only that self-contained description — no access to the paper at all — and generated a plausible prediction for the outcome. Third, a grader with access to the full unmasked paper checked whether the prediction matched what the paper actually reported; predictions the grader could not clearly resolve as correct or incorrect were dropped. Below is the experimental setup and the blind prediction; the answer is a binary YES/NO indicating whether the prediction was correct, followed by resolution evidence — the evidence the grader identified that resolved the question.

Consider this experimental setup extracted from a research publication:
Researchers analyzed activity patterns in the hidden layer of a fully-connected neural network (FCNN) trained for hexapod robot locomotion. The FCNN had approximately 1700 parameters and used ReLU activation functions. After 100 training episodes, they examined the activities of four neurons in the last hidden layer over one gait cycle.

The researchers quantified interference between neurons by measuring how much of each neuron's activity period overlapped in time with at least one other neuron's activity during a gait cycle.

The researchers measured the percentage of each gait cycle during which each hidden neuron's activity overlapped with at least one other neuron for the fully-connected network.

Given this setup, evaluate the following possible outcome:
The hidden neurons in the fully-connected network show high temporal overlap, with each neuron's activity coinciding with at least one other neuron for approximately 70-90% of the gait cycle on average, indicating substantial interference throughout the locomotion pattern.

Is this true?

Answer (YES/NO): NO